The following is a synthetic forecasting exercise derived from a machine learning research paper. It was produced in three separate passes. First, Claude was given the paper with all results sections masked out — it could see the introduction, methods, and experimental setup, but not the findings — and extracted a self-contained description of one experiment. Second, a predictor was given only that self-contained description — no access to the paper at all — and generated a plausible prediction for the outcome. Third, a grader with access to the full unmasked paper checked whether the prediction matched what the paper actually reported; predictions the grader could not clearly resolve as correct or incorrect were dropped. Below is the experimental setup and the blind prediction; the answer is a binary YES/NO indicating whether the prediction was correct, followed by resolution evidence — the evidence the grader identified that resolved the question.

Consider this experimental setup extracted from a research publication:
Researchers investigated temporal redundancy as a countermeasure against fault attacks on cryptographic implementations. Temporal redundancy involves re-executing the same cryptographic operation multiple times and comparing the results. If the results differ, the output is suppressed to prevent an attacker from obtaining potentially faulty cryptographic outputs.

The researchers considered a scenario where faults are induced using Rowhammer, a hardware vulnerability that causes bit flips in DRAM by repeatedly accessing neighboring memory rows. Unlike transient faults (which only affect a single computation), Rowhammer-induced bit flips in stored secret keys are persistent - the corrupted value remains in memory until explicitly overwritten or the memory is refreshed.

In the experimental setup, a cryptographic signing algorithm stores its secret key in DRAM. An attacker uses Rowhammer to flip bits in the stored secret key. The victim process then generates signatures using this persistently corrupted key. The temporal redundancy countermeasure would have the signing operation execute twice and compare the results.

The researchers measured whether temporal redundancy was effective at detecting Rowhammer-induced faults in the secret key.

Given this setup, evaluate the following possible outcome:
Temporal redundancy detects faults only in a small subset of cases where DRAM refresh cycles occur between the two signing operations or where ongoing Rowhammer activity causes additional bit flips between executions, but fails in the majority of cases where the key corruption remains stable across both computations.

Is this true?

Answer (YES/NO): NO